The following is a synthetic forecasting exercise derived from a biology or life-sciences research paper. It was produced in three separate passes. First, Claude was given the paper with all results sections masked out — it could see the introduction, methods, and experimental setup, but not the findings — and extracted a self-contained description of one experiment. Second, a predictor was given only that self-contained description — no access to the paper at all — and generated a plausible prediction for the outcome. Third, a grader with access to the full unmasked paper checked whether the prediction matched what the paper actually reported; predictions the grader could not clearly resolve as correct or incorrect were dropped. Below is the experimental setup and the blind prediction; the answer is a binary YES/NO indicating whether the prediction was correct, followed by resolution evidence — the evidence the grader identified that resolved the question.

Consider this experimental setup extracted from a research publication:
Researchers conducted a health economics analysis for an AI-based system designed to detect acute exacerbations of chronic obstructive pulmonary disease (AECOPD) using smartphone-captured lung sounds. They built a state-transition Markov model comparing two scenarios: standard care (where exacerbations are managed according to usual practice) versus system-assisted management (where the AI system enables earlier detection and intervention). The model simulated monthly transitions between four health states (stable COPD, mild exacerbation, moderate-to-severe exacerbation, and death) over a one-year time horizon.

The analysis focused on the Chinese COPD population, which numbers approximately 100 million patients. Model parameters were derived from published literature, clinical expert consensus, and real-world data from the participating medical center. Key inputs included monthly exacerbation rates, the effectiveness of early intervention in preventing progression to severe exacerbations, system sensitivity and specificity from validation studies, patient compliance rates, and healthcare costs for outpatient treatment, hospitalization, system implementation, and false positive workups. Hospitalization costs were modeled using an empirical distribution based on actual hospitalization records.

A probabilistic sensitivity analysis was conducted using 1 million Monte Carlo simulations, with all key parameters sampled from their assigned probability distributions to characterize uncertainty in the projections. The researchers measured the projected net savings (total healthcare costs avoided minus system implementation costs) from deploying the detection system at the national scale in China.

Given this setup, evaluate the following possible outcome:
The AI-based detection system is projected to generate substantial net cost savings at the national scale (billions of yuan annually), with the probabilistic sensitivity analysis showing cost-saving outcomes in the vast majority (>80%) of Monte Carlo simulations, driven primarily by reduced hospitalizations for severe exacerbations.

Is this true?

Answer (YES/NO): YES